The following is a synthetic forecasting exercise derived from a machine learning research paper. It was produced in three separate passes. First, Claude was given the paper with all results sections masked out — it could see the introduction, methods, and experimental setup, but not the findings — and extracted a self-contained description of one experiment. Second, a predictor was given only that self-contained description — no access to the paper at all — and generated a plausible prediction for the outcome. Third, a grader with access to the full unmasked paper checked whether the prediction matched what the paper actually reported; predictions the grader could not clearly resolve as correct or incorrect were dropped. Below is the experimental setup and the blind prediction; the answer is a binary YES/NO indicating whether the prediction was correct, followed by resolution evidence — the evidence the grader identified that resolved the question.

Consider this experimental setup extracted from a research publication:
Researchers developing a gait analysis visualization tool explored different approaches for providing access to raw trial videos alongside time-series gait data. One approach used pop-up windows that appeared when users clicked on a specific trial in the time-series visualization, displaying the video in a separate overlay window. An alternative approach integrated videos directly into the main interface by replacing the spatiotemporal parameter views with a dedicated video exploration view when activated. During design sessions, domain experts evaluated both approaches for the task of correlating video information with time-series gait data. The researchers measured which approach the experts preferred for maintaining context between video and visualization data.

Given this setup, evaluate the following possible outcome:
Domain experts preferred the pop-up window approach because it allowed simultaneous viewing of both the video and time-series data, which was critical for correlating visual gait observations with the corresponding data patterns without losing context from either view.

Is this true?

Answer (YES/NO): NO